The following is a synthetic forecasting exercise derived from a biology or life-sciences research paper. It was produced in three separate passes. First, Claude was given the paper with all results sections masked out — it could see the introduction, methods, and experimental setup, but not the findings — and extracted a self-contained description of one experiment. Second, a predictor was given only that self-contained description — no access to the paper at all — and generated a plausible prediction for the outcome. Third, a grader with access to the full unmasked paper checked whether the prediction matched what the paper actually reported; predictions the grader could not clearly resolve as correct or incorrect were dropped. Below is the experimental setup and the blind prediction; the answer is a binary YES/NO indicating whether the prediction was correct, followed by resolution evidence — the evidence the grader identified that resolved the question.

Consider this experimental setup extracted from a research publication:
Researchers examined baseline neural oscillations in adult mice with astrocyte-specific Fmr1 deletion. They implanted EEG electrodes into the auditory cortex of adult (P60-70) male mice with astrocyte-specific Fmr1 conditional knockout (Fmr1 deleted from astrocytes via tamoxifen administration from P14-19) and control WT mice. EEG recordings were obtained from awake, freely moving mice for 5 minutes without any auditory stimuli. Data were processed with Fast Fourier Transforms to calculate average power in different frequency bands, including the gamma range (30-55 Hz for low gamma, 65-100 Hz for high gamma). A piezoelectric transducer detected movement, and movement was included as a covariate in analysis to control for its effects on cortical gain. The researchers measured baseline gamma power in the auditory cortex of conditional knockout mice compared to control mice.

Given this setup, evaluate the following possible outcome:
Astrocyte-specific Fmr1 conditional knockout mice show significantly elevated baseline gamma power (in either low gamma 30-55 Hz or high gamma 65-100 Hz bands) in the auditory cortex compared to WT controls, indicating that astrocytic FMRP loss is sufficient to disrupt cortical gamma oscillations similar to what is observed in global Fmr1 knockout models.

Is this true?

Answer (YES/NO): YES